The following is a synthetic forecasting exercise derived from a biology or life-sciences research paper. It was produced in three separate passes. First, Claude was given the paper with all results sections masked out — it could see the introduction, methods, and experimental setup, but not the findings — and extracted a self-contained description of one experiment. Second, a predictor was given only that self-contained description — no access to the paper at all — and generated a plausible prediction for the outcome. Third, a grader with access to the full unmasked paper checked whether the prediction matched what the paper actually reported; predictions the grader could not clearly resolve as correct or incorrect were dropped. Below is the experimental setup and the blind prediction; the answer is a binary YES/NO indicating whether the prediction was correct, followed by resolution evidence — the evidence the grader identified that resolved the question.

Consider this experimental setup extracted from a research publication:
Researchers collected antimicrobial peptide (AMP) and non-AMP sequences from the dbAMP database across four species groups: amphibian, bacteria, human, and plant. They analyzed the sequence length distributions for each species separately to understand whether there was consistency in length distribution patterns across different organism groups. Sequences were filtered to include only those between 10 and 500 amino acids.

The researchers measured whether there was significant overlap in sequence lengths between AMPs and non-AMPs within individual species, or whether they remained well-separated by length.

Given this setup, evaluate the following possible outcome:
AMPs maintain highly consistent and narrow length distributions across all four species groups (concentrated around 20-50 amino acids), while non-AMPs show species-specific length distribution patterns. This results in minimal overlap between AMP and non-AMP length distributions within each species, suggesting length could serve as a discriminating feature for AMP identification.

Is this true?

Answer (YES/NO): NO